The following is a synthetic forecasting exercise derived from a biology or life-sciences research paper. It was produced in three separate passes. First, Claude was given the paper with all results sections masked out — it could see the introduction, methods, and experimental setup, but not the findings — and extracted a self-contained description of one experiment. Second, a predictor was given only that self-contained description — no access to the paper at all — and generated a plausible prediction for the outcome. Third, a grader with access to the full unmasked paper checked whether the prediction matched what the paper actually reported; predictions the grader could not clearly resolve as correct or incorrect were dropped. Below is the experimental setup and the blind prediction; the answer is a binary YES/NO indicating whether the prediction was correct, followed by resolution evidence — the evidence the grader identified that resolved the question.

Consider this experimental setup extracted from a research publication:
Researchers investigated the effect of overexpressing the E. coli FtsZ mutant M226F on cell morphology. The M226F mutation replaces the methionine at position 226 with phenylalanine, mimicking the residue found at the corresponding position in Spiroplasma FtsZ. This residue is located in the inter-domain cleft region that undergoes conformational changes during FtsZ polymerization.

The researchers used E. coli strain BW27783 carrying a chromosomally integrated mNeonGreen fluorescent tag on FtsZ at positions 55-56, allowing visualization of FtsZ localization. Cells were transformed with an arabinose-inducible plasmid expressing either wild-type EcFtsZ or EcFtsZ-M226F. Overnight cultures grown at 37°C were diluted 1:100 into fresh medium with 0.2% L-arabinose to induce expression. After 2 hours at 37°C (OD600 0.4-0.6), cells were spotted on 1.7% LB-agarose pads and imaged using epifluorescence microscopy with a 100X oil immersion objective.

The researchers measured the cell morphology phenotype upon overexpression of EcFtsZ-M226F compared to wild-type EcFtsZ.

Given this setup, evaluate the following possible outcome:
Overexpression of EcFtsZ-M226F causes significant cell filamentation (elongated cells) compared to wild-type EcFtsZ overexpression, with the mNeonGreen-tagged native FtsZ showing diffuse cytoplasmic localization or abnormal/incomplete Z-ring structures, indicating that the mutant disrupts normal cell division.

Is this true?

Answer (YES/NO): YES